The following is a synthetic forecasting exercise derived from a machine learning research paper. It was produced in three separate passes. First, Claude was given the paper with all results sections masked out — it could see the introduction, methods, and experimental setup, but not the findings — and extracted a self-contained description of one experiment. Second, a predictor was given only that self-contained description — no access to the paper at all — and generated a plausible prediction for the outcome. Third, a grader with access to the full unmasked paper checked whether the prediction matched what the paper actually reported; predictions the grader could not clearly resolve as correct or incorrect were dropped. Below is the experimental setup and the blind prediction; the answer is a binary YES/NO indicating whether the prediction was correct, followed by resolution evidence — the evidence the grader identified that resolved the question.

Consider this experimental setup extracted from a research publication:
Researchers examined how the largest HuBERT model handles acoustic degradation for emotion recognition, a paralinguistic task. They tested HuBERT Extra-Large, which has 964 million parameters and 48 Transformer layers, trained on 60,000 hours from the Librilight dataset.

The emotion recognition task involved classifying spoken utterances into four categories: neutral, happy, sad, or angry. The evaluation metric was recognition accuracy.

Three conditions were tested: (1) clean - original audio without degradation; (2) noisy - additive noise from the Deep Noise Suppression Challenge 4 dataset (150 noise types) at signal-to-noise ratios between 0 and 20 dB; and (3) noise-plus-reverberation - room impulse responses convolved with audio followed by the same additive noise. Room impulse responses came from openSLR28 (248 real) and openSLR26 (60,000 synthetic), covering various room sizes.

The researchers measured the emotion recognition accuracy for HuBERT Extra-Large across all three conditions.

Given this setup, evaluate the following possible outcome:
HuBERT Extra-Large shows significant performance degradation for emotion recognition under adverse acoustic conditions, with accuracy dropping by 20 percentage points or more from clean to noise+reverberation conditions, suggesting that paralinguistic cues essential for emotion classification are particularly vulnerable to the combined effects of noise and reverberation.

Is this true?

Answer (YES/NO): NO